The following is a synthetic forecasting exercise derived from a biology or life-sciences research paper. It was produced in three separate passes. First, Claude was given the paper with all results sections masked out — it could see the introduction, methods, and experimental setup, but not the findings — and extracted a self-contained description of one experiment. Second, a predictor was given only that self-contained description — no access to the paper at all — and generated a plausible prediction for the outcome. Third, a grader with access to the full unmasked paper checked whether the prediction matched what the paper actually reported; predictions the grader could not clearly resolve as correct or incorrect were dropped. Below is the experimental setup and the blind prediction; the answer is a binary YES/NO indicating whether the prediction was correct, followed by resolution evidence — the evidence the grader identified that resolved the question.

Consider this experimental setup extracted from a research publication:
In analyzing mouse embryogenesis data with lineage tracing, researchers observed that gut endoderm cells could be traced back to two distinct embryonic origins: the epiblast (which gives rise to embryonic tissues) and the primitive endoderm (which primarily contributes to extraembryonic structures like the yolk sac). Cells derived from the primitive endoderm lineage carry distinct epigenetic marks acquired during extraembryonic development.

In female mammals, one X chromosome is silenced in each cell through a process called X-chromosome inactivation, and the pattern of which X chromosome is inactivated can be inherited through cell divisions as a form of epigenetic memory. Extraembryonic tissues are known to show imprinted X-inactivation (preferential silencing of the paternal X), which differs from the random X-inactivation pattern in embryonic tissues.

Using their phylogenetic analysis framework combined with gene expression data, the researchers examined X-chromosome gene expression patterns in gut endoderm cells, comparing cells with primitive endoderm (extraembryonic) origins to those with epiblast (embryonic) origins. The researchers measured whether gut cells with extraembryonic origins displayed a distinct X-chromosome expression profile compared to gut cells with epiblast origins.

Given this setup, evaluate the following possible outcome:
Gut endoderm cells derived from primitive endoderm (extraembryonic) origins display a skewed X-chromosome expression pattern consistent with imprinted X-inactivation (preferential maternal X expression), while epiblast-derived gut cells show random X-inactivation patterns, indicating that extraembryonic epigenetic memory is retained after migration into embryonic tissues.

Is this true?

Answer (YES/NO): YES